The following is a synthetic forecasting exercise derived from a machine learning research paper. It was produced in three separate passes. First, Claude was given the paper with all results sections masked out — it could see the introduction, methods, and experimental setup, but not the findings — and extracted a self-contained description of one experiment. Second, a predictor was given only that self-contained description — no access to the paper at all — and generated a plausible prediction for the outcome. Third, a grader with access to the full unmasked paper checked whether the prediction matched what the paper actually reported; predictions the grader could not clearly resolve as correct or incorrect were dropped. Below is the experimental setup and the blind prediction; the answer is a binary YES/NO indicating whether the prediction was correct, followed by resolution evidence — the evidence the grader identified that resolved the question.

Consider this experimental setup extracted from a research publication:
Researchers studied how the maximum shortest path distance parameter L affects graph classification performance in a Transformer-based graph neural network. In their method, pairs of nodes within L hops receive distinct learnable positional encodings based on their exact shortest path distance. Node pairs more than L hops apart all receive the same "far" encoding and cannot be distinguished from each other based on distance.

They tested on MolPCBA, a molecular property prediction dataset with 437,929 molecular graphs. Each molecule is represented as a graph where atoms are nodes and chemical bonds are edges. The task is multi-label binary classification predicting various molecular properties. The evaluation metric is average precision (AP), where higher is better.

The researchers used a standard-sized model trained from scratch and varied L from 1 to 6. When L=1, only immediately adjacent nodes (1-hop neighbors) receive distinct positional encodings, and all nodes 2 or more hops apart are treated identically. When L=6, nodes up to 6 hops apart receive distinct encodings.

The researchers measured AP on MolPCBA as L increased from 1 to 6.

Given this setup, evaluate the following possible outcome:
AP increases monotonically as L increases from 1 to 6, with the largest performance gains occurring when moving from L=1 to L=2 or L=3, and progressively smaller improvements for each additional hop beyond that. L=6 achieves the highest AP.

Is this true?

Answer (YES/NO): NO